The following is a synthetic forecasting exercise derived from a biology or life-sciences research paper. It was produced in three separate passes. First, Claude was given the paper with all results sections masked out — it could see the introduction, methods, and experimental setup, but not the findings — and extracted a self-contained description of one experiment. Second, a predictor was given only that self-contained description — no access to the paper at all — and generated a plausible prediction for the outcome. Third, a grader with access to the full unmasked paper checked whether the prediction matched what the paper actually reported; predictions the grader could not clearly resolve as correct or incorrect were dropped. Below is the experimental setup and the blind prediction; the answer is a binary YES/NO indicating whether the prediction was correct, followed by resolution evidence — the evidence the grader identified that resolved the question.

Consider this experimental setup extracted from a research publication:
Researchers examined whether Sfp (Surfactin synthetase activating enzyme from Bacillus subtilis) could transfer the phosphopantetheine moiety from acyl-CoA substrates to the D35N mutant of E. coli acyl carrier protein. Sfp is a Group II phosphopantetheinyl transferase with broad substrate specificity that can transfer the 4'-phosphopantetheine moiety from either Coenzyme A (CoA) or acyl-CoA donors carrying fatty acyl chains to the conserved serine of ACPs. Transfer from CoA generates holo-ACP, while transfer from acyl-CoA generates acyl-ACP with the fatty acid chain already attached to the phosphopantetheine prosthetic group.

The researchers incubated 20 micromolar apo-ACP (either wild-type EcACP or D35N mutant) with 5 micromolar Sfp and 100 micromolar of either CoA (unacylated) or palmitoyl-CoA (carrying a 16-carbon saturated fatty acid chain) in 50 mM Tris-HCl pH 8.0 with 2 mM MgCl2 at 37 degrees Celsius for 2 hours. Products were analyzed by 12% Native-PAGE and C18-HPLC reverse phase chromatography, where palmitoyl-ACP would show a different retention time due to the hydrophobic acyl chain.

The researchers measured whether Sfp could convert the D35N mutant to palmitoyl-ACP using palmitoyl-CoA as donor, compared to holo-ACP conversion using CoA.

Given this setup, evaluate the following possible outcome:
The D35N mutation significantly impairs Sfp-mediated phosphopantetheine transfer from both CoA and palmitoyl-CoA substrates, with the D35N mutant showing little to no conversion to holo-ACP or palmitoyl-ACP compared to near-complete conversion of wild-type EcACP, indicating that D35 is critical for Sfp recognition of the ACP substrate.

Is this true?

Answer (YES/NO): NO